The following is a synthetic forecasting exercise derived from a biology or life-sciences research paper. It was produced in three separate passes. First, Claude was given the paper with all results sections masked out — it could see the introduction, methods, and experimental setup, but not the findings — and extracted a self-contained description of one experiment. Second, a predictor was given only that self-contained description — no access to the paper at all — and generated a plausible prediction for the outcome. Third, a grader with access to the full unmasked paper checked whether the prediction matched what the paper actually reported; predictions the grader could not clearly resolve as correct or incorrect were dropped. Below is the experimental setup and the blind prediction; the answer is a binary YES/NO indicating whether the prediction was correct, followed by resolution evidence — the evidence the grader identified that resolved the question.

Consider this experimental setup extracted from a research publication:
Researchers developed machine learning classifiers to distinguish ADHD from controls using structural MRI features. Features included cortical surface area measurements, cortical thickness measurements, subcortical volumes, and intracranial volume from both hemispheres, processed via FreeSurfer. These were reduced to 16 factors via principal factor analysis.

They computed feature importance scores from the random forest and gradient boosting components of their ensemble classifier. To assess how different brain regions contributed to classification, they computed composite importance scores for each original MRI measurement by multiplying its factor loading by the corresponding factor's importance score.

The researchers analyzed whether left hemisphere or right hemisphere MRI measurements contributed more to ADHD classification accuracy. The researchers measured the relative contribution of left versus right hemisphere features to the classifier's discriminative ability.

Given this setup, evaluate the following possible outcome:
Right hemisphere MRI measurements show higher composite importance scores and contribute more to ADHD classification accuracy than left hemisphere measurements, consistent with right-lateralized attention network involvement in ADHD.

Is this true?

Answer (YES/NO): NO